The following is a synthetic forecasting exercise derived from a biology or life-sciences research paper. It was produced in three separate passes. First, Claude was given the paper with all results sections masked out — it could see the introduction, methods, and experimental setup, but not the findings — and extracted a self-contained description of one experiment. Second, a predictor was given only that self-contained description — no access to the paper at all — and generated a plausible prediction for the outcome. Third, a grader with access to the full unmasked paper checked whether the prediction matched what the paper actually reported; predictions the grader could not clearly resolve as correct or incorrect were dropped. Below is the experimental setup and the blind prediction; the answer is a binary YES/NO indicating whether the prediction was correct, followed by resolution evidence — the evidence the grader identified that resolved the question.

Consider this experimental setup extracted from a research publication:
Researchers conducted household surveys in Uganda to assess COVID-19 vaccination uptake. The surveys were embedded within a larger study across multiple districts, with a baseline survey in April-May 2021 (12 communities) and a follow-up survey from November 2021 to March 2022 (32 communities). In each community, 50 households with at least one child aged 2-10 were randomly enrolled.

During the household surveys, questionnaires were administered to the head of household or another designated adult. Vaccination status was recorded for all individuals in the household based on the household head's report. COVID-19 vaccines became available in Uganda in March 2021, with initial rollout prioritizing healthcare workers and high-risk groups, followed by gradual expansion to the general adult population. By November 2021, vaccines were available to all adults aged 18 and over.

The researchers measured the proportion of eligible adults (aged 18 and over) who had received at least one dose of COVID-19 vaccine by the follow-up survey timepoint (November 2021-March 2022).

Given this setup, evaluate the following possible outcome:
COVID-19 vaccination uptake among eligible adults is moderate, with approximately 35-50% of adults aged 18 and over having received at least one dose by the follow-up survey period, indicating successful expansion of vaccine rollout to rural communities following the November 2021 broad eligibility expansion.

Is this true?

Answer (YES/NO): NO